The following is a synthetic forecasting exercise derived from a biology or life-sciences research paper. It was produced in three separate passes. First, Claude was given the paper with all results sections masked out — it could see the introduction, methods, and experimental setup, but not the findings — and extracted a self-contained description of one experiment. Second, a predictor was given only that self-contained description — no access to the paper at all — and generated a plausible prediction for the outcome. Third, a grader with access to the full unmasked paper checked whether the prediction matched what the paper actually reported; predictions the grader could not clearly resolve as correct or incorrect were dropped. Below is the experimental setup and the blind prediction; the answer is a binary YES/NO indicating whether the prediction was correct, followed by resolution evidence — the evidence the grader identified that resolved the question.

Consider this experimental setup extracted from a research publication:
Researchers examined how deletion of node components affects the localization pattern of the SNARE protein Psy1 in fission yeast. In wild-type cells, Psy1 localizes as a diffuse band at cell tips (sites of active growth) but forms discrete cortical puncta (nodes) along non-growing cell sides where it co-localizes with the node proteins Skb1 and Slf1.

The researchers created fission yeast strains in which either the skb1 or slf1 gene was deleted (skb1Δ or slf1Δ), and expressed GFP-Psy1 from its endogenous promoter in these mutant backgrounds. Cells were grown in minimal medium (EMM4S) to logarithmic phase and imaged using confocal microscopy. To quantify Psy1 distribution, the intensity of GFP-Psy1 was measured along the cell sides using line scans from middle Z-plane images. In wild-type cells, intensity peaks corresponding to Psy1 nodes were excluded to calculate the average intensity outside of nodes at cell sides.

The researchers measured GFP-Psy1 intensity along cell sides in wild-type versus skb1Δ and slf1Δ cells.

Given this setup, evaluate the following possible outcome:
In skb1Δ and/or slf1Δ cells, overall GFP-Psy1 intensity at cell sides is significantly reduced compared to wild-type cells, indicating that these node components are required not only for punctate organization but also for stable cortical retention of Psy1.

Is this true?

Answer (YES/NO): NO